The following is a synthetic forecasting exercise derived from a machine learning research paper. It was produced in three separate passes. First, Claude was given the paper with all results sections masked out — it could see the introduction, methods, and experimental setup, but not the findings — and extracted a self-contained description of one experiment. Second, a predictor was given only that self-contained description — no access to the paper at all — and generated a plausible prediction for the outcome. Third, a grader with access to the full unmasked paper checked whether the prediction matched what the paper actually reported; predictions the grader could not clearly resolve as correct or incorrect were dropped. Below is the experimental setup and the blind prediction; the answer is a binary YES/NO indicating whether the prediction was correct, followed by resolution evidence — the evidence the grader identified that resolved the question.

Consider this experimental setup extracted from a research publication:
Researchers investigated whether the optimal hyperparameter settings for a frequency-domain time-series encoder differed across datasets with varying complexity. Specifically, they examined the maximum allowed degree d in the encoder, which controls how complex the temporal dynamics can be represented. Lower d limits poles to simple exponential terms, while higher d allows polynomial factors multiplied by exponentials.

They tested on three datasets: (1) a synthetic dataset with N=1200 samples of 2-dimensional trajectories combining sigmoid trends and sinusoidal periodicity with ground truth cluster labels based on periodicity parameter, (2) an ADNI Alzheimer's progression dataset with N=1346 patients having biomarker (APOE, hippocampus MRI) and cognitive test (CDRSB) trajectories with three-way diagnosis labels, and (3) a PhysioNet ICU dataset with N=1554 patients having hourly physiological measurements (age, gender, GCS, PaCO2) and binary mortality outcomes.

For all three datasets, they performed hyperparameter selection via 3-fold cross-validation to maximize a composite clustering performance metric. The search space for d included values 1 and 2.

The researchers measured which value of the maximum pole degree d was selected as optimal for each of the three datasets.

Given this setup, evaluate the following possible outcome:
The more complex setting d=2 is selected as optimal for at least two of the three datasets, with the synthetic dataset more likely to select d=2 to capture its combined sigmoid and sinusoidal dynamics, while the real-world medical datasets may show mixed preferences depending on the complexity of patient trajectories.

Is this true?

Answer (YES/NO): NO